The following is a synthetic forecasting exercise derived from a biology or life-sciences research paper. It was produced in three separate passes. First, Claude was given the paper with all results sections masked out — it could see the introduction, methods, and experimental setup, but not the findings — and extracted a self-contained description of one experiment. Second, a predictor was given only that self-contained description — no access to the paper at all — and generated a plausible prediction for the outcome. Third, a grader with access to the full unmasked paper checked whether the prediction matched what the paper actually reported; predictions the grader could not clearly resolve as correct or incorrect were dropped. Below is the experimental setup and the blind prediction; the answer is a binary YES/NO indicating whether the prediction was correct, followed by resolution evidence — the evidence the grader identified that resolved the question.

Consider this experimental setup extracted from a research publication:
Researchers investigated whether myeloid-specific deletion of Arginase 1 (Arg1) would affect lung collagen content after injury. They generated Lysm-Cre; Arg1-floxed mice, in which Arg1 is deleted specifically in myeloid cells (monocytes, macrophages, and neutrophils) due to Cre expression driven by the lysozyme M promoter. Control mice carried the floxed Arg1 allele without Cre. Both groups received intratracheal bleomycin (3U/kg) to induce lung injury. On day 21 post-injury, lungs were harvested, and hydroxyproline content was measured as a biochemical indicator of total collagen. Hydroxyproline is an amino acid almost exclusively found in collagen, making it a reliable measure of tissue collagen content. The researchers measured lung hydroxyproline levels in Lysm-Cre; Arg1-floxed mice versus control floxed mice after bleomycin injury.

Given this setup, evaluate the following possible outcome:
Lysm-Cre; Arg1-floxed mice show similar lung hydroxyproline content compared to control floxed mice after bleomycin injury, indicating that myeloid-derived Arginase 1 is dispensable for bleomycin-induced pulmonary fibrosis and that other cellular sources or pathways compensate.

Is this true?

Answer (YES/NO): NO